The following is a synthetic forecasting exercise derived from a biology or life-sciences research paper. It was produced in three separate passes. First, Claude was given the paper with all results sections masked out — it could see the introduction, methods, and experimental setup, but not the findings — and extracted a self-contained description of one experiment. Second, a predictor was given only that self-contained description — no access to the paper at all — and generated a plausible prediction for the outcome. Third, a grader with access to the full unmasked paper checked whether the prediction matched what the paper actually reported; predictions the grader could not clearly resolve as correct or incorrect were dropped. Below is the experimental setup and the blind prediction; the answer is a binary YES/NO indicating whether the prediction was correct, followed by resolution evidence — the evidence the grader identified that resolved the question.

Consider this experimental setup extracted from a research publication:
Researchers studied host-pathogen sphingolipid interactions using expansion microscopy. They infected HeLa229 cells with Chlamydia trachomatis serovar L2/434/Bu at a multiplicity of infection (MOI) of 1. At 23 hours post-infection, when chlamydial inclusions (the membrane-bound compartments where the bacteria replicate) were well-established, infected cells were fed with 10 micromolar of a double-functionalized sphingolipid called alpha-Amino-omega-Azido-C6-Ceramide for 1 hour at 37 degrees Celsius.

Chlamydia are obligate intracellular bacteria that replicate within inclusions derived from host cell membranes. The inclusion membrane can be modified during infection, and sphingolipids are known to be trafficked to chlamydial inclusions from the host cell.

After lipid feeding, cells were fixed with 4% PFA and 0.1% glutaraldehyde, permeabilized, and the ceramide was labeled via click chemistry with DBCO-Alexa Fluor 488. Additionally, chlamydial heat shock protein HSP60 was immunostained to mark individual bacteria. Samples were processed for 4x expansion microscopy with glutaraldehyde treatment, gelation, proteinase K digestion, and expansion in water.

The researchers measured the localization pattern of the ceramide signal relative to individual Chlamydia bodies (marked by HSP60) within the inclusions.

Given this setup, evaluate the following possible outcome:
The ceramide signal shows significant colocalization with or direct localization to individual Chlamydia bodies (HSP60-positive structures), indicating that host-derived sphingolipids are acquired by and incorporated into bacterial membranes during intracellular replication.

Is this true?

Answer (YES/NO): YES